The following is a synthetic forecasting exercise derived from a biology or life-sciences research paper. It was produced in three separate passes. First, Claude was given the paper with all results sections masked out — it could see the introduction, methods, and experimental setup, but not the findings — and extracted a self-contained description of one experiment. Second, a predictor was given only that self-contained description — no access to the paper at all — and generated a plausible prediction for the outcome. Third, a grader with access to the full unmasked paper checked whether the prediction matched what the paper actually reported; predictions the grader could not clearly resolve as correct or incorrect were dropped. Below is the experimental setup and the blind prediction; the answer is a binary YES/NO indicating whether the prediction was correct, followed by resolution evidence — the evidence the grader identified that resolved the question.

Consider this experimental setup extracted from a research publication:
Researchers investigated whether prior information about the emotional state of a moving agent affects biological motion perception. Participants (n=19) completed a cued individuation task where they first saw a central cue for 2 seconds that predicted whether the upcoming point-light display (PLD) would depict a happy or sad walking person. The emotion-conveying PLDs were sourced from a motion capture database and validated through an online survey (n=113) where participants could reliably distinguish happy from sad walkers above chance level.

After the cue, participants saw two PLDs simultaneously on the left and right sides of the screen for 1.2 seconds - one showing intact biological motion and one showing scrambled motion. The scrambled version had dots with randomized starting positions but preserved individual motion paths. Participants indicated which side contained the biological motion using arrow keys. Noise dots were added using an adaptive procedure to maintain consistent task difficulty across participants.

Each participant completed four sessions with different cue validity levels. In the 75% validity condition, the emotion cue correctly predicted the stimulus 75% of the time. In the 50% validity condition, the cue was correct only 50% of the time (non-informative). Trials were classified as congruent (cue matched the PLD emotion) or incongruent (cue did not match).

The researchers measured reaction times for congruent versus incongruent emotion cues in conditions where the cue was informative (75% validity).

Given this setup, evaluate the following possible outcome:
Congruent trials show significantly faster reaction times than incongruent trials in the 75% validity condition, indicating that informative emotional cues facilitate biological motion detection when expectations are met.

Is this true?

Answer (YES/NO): NO